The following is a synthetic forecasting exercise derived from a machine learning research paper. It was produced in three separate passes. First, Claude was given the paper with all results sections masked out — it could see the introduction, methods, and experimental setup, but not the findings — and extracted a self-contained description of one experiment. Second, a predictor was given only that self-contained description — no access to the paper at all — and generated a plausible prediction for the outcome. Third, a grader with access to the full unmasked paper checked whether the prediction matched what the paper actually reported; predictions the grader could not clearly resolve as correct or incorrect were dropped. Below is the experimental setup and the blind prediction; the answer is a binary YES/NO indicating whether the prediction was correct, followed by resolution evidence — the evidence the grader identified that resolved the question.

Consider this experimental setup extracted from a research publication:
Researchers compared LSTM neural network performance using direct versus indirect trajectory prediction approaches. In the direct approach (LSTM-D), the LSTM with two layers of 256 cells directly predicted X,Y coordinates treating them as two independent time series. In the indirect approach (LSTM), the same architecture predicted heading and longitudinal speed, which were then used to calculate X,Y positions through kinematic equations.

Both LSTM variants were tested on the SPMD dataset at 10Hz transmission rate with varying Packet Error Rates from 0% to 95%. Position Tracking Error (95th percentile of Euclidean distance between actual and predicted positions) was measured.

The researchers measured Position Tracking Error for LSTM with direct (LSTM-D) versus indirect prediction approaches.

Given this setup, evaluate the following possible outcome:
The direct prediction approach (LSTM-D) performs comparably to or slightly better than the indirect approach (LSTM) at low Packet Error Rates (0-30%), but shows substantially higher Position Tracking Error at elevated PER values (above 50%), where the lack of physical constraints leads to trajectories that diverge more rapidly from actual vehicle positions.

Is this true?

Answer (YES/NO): NO